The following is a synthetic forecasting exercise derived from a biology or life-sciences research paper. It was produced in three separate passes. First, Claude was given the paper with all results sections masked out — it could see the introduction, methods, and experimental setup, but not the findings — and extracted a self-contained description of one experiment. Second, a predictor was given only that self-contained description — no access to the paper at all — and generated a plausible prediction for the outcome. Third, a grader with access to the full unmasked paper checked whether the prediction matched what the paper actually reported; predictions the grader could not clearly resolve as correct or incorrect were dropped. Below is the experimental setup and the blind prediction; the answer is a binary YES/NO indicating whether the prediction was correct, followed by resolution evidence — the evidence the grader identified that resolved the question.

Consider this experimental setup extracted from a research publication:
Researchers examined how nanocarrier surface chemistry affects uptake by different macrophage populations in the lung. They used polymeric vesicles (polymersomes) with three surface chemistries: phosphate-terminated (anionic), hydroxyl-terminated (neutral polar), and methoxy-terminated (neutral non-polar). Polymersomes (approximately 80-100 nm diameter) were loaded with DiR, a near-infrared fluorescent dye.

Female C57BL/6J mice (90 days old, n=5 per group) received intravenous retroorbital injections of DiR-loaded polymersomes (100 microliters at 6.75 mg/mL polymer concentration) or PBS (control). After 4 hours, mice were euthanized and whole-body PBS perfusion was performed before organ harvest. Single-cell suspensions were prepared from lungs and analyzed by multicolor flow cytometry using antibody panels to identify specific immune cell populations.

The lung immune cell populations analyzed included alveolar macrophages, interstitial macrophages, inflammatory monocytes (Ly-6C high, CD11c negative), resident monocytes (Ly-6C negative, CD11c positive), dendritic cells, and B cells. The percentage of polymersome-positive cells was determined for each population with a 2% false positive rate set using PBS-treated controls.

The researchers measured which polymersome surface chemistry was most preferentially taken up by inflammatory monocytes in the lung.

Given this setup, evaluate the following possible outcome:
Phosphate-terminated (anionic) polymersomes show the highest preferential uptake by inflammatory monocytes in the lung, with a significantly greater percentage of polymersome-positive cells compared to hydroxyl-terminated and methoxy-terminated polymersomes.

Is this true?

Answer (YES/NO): NO